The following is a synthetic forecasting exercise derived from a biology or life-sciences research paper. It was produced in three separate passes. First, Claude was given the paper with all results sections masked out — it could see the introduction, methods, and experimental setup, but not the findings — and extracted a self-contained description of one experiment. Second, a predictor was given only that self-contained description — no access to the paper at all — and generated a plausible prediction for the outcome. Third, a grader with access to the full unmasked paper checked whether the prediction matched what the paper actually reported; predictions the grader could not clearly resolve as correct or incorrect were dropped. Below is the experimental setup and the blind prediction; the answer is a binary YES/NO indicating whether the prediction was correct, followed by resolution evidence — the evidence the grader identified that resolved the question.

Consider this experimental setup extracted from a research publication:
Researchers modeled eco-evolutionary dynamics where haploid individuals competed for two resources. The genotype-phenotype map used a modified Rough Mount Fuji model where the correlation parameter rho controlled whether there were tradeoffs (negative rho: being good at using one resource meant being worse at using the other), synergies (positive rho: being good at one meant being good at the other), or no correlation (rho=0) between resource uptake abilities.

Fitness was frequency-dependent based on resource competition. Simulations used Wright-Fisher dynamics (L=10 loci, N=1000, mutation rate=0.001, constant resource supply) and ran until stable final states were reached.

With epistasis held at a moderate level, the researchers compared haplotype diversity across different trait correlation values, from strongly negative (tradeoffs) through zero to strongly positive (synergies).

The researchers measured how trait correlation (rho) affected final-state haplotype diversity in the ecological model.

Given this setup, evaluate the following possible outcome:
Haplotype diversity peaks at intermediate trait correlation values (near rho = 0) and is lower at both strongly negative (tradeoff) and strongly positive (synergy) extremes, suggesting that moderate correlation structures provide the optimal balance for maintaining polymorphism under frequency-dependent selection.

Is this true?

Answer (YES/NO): NO